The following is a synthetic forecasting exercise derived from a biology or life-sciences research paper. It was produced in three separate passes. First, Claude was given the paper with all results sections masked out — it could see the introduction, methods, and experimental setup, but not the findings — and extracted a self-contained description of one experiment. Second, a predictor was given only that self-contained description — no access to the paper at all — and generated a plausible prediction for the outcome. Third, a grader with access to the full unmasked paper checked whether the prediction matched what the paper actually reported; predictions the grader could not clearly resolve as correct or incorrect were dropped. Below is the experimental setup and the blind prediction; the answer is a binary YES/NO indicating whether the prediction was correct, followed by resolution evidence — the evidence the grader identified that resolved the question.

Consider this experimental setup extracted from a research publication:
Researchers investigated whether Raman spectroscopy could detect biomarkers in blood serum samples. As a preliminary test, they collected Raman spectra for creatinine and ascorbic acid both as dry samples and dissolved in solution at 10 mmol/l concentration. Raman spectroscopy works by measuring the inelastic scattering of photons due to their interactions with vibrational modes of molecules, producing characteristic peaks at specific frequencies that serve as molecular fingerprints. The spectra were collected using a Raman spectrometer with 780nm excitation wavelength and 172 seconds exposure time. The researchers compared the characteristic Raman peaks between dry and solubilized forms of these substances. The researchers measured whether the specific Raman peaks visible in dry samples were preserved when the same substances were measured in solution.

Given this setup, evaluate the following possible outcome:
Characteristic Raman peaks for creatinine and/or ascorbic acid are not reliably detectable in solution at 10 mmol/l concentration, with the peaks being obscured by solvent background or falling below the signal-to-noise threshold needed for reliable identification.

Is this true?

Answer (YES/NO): YES